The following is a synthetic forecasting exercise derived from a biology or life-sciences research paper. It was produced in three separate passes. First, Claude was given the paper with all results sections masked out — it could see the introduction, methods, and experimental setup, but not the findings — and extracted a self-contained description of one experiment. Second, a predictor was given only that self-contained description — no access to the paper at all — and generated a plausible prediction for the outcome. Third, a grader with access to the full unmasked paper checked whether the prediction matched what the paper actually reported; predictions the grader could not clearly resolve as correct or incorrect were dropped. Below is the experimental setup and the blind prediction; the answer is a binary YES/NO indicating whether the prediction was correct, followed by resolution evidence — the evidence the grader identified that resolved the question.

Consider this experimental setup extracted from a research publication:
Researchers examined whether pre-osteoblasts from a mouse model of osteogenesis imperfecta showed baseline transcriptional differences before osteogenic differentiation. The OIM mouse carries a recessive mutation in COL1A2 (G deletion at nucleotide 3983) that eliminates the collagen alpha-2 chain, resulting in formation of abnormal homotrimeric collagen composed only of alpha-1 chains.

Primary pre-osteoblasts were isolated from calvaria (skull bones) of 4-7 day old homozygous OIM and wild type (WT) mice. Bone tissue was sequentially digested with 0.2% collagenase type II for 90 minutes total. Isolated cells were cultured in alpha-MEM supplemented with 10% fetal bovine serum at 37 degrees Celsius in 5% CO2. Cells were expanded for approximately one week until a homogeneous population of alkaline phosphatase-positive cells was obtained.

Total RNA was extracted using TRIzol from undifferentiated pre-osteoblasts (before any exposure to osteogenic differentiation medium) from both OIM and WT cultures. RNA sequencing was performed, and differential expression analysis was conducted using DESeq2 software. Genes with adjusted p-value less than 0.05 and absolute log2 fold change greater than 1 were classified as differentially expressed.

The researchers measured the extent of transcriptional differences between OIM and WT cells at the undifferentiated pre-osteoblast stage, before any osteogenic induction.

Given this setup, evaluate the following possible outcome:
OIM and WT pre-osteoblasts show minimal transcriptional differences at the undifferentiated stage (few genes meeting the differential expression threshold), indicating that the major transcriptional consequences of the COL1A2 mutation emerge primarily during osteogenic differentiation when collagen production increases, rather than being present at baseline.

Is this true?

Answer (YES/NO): YES